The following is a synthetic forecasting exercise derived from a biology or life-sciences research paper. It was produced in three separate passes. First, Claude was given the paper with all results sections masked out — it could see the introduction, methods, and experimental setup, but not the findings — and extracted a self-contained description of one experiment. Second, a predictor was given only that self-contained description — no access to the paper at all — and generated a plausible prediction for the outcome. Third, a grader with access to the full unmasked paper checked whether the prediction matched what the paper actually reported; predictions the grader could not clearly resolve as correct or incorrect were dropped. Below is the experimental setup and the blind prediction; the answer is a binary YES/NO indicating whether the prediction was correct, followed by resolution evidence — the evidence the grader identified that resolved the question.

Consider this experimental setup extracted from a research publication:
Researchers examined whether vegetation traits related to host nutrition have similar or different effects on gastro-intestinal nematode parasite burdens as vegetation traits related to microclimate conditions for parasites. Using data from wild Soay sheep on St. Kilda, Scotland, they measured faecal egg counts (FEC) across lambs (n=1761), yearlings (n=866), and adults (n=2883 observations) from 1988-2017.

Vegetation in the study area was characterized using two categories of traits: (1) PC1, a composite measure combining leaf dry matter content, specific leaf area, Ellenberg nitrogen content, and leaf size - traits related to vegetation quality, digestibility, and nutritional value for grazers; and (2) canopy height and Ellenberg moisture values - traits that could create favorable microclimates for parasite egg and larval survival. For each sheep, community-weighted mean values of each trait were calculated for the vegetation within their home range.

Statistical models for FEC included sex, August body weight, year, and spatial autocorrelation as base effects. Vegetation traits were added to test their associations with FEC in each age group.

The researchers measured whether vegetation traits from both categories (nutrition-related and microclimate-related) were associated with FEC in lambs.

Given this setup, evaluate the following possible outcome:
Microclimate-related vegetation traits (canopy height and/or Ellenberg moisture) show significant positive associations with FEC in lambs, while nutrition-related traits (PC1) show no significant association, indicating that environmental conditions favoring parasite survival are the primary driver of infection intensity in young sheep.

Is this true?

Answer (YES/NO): NO